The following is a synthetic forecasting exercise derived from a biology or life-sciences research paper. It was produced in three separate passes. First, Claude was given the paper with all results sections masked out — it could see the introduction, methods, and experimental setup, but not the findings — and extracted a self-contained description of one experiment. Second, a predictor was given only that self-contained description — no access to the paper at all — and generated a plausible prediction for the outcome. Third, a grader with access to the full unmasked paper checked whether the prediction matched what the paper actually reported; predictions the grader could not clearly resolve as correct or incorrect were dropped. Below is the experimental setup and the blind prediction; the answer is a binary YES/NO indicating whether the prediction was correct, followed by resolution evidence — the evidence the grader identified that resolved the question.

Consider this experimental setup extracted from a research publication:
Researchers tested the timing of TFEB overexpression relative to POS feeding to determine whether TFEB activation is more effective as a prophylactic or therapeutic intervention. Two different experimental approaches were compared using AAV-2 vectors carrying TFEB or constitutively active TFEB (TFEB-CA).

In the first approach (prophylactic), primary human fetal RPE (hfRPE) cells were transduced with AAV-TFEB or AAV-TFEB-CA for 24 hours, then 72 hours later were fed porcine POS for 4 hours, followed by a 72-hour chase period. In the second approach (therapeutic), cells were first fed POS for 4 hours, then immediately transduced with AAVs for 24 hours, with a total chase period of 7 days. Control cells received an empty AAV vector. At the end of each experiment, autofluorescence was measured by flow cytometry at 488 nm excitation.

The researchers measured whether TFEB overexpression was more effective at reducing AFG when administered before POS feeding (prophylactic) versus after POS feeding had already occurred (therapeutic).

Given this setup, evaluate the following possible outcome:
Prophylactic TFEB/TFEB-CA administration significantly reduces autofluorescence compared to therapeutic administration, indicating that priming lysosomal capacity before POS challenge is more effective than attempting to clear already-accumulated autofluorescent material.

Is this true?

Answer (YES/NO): YES